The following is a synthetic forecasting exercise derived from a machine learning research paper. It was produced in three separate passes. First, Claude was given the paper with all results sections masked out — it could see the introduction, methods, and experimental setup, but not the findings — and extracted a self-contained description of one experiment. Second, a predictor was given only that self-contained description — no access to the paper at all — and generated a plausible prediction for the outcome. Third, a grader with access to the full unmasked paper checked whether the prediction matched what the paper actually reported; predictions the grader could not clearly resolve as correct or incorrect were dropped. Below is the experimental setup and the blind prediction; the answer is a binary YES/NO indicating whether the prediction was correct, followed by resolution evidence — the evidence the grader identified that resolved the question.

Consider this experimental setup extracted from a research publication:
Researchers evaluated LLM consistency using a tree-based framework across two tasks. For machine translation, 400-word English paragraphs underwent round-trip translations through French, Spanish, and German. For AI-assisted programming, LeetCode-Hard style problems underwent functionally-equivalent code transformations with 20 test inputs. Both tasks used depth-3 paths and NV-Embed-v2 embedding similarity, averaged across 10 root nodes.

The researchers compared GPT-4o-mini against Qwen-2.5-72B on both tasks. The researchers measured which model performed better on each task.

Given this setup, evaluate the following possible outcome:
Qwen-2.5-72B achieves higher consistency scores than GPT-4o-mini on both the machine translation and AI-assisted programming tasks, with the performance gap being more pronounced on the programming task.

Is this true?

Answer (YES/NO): NO